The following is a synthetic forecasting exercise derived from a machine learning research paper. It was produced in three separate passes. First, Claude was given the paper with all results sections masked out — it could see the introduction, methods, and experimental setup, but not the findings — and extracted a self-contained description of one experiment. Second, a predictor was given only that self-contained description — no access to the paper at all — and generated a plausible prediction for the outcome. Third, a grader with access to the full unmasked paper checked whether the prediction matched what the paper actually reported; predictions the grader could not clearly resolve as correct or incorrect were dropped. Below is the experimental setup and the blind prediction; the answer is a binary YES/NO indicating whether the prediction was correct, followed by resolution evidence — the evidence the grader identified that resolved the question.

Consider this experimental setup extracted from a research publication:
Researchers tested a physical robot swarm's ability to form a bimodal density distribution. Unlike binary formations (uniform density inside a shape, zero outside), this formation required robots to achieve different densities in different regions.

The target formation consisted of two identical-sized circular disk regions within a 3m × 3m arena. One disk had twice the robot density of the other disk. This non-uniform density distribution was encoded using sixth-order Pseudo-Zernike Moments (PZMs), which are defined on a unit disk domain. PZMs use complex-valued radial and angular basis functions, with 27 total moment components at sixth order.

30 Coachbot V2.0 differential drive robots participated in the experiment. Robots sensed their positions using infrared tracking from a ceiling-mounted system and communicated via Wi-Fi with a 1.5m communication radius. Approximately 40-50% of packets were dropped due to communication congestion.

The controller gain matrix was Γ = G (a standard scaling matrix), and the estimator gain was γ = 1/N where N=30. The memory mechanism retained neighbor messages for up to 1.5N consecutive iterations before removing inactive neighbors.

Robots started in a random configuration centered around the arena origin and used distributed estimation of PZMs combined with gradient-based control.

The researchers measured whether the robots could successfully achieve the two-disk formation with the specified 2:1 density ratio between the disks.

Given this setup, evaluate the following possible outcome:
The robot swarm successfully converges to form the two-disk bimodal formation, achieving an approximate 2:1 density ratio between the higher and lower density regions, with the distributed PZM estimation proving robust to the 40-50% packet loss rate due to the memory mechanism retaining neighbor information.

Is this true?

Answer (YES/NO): YES